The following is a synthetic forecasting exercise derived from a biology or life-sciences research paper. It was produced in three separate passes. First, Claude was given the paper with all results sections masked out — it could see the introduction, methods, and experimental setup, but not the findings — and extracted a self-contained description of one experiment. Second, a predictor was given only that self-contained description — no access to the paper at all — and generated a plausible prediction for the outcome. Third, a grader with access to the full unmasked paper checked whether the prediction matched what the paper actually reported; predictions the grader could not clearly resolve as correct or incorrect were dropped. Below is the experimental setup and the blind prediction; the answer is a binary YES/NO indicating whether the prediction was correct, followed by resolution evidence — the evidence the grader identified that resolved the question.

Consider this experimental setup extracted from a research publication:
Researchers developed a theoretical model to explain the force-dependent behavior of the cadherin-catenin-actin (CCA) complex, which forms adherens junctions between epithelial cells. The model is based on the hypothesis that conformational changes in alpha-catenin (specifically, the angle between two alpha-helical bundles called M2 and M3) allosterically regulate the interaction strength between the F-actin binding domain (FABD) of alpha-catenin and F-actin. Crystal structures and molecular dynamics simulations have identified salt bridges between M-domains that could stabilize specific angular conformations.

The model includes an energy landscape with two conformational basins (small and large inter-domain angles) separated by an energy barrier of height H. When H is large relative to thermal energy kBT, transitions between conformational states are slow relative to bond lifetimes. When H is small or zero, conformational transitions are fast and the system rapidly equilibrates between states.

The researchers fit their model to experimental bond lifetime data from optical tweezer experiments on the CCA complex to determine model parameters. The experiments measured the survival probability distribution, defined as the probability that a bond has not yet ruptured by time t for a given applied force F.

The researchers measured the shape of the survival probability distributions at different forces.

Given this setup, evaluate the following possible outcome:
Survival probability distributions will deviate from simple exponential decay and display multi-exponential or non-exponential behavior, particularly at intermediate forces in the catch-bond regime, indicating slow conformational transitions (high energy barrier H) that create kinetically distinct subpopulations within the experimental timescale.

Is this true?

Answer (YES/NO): YES